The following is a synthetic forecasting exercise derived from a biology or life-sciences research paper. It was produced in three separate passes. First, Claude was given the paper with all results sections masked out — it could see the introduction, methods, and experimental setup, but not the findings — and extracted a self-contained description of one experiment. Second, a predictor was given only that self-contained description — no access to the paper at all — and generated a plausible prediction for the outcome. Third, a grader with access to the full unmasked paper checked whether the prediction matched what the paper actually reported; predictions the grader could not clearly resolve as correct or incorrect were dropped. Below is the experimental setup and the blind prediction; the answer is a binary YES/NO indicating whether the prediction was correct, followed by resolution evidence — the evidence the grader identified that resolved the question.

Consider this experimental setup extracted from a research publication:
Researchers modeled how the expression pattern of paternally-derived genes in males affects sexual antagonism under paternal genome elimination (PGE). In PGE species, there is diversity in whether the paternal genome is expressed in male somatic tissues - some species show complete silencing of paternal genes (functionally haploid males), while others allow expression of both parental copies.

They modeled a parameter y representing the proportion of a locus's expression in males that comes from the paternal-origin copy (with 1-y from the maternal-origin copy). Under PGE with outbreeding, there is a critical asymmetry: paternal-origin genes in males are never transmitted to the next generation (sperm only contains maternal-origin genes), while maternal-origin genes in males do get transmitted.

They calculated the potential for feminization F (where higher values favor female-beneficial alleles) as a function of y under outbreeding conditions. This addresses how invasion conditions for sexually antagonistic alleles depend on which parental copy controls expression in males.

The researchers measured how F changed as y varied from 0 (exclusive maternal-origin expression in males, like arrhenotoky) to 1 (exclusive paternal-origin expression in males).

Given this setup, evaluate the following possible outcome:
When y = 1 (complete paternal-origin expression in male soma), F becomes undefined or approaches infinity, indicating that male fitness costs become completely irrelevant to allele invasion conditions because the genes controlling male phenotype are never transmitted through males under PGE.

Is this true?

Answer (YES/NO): YES